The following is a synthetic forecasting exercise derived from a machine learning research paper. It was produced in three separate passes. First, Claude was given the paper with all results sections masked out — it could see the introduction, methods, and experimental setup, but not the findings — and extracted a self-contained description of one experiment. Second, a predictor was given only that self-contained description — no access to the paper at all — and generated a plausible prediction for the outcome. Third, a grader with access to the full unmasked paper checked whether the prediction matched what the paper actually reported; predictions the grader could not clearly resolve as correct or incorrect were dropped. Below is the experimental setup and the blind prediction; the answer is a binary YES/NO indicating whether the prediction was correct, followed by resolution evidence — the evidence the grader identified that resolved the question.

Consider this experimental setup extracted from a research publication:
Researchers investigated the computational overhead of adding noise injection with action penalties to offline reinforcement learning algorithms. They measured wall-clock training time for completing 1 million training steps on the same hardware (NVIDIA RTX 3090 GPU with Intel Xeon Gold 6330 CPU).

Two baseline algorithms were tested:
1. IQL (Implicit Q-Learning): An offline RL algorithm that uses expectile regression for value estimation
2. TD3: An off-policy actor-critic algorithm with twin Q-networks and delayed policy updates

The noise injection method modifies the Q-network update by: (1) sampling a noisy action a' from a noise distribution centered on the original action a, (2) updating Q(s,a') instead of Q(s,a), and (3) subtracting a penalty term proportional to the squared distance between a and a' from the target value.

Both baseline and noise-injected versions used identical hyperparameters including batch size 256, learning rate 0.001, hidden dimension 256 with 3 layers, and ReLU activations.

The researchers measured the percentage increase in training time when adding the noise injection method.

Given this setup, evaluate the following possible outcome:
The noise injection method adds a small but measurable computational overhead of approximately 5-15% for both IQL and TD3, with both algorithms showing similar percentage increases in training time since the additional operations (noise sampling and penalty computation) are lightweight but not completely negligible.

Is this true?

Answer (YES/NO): NO